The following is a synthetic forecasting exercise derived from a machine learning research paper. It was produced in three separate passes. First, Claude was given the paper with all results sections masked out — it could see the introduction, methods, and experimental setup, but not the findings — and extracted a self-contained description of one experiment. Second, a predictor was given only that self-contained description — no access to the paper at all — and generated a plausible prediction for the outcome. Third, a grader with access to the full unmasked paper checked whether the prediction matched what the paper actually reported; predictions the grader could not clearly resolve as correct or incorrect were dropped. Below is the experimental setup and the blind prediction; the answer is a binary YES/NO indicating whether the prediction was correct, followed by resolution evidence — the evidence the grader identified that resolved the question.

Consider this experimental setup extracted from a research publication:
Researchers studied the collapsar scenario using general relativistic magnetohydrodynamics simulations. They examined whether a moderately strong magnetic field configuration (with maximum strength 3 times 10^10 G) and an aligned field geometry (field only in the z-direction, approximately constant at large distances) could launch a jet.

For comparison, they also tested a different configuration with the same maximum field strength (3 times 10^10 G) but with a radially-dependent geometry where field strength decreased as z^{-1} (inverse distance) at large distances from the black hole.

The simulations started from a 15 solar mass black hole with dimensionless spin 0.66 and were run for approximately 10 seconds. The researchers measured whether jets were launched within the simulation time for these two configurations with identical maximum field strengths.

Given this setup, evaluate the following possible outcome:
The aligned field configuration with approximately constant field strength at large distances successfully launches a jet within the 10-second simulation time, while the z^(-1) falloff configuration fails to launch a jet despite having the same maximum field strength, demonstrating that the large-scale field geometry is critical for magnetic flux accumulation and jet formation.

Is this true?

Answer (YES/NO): YES